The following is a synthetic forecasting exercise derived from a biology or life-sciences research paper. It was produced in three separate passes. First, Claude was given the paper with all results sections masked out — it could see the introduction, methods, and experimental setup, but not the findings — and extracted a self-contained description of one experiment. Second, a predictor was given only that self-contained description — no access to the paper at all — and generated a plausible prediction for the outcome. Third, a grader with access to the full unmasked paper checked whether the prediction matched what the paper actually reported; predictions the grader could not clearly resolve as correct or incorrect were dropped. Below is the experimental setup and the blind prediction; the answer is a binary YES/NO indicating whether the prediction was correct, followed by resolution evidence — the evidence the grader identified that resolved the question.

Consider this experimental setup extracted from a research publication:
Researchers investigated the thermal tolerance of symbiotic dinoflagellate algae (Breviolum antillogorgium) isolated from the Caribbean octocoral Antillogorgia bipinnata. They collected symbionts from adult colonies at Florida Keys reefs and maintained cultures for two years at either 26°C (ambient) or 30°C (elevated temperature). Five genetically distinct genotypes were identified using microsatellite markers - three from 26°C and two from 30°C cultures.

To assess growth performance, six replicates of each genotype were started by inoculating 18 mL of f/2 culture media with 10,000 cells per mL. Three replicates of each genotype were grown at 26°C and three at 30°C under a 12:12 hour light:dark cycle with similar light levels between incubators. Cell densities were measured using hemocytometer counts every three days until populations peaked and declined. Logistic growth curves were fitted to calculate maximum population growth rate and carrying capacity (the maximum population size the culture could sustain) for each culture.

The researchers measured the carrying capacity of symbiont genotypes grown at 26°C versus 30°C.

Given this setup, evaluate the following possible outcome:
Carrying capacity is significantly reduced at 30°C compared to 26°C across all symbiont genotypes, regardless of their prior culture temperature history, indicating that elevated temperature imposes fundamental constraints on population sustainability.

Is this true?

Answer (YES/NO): NO